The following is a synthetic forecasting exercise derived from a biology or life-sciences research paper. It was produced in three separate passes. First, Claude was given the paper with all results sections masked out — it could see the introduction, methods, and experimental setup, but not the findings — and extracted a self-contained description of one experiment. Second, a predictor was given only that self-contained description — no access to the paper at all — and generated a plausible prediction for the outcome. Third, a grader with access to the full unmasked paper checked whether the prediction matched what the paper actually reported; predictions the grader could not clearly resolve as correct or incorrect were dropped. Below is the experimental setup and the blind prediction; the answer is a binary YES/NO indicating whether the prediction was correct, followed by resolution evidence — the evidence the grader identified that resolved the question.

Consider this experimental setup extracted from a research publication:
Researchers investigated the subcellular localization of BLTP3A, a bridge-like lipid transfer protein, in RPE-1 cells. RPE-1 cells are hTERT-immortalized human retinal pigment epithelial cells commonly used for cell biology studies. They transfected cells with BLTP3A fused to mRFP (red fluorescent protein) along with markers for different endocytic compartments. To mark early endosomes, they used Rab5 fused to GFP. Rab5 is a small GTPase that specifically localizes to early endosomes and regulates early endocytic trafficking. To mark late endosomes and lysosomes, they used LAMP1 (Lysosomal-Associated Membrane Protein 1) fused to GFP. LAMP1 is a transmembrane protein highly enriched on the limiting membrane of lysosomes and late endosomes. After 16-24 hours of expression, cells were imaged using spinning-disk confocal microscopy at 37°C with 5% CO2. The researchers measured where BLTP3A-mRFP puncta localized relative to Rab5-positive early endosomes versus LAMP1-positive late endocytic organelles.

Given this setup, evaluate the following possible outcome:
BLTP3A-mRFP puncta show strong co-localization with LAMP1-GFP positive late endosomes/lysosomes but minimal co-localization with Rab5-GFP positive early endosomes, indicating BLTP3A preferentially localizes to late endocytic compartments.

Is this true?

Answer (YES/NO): YES